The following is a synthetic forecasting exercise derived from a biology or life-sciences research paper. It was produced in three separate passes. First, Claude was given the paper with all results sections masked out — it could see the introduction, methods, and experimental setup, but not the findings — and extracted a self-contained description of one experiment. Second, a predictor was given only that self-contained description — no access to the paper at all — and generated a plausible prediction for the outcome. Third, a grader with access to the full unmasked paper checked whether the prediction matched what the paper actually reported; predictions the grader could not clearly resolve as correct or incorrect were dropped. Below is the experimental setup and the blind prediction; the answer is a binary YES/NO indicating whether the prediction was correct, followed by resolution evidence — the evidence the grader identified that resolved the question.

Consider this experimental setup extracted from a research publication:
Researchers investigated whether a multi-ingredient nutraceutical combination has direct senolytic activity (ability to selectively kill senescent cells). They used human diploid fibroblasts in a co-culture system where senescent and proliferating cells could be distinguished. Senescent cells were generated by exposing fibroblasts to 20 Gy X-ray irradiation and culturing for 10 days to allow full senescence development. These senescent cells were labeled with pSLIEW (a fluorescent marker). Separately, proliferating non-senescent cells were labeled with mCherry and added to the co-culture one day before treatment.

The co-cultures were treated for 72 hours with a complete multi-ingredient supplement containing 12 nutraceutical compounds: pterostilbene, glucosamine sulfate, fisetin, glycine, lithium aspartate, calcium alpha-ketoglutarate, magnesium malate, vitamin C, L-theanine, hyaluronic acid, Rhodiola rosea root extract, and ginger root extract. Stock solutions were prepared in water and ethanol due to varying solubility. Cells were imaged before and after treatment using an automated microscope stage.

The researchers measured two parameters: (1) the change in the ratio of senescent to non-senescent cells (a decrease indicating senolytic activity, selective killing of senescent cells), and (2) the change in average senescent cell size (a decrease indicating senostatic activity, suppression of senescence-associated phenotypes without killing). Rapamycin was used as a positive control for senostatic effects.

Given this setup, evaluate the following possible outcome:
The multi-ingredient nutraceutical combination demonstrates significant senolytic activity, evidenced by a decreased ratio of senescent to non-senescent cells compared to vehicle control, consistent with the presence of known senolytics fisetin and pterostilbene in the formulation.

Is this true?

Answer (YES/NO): NO